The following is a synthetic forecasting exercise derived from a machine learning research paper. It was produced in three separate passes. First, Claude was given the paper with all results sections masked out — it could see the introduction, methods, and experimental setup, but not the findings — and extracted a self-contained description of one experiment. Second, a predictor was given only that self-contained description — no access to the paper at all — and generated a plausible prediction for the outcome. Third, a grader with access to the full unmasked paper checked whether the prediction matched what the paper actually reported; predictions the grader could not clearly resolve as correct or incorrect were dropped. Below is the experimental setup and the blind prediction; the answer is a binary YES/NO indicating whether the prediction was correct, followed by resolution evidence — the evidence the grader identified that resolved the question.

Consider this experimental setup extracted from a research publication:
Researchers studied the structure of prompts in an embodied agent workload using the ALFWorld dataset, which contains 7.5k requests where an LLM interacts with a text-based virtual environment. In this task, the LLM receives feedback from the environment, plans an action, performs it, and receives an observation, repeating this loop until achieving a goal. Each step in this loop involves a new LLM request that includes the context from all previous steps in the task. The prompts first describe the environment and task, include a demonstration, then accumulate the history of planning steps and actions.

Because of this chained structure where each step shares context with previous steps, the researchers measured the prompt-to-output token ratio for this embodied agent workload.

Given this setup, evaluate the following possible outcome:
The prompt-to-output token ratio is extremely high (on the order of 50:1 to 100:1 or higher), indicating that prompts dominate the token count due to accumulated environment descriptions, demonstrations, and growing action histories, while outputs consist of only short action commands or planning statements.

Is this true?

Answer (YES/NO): YES